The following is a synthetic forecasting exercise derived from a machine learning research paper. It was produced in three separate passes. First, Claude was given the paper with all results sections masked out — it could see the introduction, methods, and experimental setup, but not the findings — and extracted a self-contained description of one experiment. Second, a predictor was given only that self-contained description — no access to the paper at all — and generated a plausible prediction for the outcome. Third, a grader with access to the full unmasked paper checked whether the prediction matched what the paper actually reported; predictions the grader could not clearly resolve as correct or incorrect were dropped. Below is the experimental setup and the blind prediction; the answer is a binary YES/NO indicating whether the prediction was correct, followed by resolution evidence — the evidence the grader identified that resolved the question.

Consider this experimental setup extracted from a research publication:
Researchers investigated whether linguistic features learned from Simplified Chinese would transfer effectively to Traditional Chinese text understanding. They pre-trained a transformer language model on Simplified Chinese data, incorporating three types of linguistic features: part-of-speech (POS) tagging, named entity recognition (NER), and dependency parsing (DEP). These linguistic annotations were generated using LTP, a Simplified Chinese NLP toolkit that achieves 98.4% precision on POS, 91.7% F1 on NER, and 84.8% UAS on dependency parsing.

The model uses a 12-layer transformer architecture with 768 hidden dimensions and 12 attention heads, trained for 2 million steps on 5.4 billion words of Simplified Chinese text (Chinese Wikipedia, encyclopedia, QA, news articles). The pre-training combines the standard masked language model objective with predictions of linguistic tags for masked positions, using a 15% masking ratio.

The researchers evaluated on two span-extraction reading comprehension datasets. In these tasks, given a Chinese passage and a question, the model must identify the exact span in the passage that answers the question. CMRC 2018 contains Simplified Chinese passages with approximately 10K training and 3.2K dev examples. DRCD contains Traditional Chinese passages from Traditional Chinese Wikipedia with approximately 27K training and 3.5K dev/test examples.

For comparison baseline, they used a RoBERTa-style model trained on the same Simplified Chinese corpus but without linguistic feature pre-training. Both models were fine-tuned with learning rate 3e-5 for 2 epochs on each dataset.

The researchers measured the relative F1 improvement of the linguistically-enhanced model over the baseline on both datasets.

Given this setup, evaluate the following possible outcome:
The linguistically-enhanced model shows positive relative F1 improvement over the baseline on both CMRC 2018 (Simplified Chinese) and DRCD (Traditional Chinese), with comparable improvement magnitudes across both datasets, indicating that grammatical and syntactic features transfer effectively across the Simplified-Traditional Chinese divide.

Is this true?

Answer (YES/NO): NO